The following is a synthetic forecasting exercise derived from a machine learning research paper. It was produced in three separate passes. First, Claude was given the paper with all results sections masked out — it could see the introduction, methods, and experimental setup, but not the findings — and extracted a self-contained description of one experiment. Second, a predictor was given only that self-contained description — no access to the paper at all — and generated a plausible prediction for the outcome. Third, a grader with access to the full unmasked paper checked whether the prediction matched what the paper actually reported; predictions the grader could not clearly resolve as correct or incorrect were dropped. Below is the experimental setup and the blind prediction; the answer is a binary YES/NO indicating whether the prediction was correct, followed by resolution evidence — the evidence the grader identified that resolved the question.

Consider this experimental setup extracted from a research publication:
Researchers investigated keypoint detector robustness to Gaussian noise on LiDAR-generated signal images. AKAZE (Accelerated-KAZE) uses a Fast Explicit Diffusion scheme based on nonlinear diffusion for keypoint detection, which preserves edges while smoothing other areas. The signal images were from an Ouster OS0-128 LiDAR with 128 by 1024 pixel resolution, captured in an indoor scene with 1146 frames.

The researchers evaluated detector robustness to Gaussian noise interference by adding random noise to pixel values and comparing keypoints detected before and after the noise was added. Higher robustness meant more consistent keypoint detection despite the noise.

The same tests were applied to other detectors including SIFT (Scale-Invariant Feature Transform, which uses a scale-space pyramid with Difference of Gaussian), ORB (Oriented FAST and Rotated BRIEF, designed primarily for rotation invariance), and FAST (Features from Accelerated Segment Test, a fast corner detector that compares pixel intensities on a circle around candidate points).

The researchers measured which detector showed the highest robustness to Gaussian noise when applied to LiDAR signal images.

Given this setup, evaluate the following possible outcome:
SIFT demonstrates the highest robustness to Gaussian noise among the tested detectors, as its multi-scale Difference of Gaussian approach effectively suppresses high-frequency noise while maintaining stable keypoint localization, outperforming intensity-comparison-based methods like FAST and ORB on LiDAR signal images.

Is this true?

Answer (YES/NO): NO